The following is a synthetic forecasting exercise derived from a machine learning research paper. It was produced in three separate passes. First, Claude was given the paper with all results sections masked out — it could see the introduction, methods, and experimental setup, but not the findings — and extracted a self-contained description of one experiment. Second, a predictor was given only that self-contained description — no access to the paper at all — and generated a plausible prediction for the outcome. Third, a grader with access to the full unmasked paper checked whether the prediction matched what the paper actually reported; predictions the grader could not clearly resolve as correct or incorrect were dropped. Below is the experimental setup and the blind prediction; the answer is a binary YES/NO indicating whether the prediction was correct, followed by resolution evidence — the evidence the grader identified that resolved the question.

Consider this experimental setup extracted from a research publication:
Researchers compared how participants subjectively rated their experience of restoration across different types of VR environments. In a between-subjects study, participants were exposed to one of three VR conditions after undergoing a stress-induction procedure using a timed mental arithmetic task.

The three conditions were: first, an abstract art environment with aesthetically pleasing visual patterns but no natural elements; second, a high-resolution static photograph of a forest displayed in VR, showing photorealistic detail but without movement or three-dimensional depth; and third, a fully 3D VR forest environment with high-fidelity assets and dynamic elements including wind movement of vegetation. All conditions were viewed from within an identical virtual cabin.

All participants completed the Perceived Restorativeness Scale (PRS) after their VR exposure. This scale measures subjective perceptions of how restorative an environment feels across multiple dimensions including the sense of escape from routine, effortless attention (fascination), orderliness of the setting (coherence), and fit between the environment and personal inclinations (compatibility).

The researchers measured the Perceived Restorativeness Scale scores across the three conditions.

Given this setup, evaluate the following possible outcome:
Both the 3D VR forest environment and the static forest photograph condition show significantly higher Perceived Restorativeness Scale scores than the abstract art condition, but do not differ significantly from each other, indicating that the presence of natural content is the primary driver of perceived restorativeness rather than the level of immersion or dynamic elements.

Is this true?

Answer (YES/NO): NO